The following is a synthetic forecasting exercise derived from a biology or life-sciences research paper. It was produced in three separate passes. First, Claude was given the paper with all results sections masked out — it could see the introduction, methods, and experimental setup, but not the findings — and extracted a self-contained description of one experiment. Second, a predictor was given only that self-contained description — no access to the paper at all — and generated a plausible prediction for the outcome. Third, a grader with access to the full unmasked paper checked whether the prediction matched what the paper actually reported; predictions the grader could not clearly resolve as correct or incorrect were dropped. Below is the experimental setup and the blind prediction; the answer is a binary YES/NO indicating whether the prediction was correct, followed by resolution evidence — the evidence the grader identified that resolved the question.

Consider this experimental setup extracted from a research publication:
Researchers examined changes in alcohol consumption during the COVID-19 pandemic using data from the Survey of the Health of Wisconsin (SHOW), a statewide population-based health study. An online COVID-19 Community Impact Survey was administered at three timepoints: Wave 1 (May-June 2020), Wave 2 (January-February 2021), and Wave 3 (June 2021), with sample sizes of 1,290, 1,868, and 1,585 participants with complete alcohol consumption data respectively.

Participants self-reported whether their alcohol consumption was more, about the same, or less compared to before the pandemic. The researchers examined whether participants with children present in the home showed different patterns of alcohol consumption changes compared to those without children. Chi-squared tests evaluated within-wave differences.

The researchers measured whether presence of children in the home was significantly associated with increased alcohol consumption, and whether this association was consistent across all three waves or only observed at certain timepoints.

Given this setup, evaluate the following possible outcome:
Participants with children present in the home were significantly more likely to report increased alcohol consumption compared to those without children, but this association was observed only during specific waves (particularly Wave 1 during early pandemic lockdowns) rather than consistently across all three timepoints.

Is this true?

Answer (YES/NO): NO